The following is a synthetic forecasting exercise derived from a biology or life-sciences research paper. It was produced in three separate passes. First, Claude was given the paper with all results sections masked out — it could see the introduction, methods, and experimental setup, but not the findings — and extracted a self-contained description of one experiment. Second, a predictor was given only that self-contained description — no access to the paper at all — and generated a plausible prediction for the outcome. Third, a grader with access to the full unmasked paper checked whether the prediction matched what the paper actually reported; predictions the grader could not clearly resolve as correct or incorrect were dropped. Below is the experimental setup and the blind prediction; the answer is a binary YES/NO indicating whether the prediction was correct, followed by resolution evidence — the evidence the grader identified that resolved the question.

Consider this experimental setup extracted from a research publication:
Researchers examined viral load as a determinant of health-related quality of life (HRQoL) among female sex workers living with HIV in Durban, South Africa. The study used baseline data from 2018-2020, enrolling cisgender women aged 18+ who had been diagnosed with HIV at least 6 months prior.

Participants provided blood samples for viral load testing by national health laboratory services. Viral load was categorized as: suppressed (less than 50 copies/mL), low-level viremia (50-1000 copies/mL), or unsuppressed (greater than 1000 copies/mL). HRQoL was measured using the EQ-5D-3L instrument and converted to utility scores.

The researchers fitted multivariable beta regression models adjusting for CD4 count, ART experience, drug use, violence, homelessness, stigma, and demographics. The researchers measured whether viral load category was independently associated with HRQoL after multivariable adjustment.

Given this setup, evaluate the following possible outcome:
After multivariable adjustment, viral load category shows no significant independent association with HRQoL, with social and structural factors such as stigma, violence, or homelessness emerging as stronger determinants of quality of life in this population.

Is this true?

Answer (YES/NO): NO